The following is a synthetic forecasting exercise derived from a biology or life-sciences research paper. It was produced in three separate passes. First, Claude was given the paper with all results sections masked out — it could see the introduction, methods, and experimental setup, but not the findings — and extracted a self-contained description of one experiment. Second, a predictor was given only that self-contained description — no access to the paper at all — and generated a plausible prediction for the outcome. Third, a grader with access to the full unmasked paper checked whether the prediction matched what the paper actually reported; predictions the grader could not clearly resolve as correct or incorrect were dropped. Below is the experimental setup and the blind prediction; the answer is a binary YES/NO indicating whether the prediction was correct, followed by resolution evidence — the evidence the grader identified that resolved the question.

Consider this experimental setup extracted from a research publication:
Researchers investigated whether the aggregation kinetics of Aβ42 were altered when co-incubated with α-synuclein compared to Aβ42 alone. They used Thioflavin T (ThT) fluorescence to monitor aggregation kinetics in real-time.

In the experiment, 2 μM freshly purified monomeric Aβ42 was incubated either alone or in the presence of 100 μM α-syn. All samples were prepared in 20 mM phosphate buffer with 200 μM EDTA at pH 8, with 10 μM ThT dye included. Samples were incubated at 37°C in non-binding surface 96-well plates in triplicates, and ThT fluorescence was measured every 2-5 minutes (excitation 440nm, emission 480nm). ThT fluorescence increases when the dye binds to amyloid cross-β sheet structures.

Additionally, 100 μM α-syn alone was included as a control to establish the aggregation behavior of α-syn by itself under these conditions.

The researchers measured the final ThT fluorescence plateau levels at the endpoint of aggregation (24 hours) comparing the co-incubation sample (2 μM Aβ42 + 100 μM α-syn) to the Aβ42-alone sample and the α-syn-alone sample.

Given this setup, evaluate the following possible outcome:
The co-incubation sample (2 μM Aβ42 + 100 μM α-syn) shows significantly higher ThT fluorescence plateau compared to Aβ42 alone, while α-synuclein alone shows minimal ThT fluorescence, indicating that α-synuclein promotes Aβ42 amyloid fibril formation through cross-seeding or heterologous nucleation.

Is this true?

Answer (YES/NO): NO